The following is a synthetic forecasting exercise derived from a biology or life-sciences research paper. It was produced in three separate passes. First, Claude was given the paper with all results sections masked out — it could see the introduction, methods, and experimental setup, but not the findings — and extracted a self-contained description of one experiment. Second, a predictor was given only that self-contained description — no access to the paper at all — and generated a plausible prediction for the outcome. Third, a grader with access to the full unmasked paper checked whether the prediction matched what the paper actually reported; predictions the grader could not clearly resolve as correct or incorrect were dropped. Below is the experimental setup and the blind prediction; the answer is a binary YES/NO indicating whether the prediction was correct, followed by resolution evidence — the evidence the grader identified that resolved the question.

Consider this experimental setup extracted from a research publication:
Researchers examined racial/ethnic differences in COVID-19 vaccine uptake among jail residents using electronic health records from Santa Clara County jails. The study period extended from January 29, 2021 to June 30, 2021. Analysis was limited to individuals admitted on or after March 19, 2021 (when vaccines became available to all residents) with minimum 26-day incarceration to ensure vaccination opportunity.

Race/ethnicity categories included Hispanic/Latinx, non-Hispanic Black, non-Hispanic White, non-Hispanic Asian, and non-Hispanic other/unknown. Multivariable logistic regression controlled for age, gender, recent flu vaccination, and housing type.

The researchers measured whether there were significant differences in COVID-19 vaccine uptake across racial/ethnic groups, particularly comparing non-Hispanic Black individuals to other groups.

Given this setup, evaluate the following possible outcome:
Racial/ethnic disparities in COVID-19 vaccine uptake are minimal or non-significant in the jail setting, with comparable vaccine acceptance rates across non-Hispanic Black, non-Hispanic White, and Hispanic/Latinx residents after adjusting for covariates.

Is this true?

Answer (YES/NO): NO